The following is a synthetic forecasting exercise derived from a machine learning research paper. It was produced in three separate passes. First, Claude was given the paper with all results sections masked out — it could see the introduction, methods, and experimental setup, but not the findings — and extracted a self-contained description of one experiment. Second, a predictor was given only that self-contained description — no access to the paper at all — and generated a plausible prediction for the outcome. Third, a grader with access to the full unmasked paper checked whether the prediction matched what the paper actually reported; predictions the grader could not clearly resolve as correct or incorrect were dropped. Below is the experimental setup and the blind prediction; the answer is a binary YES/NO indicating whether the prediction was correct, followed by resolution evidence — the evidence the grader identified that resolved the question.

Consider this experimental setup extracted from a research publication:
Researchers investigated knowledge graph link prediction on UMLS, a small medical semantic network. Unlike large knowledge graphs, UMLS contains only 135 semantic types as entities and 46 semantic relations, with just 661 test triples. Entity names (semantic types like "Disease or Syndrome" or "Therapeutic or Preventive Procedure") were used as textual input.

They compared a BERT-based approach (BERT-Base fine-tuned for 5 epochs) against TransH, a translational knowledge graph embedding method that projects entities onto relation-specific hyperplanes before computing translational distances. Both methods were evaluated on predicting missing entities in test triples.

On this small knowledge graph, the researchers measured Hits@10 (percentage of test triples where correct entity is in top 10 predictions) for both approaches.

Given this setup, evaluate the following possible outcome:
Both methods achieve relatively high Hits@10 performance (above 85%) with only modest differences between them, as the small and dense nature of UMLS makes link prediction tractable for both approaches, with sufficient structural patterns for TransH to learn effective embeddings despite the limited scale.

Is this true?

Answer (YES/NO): YES